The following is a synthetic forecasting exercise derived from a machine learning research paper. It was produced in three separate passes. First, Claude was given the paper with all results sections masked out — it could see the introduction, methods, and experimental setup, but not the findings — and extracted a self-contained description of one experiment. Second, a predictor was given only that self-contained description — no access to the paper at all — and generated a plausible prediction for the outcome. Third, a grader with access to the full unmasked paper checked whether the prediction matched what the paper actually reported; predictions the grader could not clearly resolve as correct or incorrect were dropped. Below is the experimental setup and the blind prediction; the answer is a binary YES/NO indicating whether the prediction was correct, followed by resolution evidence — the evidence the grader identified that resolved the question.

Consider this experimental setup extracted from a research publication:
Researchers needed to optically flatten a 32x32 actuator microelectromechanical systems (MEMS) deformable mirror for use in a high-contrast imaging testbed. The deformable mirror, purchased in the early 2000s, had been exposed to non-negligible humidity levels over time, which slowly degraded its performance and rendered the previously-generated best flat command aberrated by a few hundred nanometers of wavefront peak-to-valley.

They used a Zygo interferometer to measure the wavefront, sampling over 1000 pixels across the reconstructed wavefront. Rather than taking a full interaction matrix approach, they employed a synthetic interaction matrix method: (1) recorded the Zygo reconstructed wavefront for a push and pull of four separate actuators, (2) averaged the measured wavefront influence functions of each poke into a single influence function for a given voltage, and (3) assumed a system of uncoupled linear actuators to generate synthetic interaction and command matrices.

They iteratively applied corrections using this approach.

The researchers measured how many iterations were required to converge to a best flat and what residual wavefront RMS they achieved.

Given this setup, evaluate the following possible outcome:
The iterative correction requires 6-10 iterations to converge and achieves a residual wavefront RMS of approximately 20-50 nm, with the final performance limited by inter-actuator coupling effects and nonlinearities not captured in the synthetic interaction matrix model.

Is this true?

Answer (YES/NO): NO